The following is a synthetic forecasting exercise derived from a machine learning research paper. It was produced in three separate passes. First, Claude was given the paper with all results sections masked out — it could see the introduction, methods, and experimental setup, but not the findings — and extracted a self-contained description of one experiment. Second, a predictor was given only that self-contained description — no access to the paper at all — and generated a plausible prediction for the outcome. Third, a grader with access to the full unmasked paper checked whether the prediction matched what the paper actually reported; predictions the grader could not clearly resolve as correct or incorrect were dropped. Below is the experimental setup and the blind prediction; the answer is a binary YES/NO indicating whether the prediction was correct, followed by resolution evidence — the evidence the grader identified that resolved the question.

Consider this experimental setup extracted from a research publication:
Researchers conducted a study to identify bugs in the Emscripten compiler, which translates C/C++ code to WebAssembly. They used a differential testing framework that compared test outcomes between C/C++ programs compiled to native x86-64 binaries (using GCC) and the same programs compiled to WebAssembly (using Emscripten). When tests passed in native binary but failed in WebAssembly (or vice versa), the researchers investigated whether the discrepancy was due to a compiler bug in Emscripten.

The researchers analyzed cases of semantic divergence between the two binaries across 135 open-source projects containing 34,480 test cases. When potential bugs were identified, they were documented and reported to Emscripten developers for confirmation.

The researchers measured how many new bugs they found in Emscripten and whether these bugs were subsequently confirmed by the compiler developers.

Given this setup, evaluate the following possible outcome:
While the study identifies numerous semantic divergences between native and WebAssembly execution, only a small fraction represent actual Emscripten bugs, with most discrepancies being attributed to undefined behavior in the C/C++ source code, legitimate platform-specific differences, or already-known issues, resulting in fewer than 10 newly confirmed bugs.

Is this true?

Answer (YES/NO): NO